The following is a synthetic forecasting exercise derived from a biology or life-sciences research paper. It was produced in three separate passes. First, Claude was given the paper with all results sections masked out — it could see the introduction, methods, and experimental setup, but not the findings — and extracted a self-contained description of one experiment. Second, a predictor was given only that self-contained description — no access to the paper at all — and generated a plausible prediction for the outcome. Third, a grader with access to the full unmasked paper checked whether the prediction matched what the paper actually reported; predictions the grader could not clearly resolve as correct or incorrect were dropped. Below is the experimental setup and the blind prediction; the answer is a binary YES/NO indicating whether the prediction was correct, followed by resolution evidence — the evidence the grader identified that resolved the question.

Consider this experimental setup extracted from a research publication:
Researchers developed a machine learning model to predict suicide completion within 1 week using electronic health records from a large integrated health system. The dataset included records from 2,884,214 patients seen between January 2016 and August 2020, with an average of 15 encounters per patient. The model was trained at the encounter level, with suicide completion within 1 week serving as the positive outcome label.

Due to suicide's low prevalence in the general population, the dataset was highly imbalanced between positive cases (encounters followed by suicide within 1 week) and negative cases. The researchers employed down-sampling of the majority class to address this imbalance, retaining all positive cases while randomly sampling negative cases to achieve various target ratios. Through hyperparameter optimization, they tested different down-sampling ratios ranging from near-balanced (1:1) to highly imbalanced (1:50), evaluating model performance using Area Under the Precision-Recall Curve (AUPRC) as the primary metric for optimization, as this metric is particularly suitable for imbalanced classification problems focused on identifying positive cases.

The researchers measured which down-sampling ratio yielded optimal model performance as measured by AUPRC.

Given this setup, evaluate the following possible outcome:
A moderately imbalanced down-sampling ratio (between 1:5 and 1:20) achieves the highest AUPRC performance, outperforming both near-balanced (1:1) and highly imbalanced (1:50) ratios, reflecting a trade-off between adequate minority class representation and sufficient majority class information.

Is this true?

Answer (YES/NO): YES